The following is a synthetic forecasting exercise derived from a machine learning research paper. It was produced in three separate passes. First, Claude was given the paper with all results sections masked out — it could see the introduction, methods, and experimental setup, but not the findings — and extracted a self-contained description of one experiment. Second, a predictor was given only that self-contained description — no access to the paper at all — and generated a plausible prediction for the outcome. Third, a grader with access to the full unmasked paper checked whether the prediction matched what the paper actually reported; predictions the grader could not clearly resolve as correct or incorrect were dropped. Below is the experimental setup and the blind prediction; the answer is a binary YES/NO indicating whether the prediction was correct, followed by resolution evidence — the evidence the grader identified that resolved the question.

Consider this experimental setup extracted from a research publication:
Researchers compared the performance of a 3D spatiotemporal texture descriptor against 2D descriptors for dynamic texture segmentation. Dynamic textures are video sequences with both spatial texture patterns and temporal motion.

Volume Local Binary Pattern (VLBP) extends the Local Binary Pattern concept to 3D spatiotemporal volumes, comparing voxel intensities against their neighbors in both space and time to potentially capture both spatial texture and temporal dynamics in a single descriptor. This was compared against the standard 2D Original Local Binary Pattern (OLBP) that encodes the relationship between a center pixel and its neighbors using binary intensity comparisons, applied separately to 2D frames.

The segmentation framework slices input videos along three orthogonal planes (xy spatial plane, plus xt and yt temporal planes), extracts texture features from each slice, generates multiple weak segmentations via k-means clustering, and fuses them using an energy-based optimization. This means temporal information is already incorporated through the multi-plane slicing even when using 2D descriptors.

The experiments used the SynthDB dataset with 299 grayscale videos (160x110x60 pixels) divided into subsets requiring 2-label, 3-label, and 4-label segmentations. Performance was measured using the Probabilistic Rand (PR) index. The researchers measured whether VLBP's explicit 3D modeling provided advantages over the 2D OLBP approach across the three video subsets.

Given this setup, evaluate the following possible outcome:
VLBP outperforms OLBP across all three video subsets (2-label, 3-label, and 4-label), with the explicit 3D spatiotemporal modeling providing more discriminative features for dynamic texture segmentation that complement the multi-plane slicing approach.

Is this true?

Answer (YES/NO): NO